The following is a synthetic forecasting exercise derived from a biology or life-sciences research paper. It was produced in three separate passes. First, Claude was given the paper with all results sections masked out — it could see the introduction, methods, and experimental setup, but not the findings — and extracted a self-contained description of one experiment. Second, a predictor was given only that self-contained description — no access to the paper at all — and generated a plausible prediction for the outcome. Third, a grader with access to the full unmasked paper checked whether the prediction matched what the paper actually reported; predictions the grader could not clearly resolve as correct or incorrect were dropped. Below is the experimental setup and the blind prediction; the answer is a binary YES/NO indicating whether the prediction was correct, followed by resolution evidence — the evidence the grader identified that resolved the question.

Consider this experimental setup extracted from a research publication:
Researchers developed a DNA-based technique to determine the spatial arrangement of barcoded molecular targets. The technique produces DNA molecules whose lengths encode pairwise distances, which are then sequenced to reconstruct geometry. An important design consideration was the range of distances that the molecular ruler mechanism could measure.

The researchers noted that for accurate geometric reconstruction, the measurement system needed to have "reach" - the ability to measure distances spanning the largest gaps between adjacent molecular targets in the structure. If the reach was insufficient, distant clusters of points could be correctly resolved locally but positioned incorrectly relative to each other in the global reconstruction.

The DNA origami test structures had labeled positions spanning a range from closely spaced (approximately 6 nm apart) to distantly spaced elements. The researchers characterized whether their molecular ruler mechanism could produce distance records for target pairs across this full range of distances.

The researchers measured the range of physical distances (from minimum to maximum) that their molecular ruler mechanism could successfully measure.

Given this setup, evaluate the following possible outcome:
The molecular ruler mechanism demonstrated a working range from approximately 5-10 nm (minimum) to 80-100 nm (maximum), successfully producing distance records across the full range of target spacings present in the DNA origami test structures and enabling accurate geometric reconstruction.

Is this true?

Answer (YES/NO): YES